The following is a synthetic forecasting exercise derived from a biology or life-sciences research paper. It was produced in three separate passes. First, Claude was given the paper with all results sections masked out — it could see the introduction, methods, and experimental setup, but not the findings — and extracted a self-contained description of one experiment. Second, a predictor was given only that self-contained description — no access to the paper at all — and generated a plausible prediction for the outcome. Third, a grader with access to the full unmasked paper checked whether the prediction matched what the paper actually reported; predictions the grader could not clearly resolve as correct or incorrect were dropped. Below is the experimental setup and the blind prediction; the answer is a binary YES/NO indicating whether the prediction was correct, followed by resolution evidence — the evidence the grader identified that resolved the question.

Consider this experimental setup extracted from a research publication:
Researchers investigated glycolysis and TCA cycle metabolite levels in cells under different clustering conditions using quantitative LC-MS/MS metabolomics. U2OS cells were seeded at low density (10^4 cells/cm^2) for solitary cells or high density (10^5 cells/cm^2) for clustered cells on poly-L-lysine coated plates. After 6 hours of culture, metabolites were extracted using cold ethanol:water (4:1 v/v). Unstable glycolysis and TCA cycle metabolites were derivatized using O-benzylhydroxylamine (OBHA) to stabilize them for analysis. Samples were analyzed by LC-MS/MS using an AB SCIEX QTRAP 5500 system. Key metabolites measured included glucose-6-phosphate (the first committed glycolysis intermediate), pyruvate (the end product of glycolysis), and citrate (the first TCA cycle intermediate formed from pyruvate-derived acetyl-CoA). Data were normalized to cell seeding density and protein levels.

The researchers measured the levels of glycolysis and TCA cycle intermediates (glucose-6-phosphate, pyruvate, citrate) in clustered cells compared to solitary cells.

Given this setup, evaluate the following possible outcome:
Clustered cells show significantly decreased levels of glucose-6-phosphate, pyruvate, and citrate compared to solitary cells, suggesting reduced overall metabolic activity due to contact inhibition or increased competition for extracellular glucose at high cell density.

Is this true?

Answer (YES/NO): NO